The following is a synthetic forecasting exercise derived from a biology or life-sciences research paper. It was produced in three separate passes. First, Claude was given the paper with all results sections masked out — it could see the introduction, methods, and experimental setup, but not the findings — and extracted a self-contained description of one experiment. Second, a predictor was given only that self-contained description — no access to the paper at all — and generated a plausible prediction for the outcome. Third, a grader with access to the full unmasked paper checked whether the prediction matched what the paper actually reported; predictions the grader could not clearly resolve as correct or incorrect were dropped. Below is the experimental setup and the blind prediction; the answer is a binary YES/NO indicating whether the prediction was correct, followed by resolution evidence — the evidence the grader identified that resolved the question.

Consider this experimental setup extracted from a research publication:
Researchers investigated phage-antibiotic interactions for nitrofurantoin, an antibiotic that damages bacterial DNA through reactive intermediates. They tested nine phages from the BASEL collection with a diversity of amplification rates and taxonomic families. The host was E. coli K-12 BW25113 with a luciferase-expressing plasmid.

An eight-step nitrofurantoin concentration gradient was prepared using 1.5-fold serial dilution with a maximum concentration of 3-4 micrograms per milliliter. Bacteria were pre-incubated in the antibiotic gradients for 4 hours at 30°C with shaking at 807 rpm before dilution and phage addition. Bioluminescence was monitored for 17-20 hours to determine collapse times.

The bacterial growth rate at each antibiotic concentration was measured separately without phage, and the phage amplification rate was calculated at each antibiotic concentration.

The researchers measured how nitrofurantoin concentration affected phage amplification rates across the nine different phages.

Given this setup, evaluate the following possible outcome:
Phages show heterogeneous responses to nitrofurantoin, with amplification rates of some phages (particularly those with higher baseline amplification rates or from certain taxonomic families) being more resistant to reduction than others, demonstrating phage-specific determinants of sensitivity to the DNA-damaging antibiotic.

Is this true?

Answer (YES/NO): NO